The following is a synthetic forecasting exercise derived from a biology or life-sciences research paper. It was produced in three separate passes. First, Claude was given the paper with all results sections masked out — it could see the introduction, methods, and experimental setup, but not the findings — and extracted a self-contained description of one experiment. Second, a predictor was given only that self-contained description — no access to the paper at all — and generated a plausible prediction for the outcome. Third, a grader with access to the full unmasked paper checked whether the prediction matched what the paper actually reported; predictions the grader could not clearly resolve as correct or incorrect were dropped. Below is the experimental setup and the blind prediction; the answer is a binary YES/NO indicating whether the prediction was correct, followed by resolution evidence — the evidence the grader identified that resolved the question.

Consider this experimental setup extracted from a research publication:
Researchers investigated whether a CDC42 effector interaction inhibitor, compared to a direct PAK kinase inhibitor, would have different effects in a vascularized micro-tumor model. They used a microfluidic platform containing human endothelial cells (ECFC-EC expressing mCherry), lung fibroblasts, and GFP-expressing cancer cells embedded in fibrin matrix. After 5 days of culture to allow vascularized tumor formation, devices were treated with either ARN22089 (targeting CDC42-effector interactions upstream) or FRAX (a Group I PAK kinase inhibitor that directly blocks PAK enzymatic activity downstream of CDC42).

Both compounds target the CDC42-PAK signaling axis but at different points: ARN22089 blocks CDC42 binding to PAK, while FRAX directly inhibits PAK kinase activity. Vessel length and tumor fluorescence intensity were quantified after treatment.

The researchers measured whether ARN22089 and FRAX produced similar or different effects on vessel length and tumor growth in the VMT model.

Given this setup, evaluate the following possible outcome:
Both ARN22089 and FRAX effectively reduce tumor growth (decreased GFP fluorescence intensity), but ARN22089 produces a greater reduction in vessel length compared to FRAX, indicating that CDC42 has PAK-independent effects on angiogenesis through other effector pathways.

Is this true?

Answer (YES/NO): NO